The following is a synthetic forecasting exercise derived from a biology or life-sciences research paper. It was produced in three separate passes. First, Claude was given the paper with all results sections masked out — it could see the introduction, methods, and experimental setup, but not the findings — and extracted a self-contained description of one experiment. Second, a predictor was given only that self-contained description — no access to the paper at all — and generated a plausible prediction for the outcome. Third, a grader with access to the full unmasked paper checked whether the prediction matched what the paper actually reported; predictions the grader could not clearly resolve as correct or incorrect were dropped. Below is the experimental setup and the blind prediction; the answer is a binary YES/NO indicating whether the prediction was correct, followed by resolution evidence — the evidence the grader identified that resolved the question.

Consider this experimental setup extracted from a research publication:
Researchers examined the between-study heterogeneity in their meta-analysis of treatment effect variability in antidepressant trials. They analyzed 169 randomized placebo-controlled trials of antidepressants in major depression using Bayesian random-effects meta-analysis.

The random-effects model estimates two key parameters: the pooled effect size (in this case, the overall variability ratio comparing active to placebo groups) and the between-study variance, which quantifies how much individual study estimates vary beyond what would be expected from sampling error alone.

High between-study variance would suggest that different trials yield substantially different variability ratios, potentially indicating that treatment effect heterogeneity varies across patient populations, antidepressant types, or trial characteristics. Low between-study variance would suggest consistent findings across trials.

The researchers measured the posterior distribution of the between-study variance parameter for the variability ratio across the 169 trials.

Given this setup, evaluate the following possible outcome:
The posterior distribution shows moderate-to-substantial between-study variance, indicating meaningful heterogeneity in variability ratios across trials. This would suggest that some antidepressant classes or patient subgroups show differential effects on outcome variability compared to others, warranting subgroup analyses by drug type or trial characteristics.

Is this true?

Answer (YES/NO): NO